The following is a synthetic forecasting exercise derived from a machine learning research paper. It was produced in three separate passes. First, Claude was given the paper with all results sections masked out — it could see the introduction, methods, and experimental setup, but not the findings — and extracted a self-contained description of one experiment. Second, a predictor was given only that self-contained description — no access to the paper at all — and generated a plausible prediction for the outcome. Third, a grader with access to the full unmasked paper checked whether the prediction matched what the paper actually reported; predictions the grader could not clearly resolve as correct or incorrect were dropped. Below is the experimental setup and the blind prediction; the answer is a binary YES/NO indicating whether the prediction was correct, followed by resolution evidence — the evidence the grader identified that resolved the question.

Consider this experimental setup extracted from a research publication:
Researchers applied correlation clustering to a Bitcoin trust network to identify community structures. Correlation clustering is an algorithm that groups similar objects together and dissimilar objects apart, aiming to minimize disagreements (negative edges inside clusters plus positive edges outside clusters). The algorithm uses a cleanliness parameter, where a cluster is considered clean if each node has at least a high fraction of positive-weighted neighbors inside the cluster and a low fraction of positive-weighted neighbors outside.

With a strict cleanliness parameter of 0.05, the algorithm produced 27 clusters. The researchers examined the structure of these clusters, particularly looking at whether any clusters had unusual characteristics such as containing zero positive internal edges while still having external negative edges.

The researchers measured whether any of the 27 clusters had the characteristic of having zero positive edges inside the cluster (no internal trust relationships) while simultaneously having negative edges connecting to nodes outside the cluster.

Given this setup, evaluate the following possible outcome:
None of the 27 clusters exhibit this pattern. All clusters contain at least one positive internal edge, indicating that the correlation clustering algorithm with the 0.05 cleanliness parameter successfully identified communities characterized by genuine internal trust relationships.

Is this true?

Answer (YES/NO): NO